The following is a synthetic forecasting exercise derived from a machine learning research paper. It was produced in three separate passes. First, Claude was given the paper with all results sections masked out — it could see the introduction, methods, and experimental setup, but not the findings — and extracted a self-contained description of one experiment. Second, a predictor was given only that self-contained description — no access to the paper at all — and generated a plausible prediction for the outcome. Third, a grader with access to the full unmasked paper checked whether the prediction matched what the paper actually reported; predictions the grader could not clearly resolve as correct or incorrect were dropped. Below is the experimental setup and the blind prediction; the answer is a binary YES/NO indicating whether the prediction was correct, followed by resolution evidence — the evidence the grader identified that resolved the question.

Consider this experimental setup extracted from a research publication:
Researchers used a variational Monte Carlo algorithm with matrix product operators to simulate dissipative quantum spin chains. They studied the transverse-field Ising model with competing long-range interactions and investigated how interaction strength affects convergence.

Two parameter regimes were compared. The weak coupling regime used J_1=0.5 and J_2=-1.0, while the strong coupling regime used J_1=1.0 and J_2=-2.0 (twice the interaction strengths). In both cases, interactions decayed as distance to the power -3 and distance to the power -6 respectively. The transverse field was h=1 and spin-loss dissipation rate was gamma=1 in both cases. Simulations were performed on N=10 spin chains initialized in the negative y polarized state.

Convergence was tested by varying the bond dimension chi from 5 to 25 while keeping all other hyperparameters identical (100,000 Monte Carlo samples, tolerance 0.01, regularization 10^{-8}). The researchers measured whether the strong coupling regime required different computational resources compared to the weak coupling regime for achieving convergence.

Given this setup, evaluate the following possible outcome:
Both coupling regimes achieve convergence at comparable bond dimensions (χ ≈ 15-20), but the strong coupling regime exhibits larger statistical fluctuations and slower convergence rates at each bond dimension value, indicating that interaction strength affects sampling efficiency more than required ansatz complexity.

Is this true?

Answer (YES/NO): NO